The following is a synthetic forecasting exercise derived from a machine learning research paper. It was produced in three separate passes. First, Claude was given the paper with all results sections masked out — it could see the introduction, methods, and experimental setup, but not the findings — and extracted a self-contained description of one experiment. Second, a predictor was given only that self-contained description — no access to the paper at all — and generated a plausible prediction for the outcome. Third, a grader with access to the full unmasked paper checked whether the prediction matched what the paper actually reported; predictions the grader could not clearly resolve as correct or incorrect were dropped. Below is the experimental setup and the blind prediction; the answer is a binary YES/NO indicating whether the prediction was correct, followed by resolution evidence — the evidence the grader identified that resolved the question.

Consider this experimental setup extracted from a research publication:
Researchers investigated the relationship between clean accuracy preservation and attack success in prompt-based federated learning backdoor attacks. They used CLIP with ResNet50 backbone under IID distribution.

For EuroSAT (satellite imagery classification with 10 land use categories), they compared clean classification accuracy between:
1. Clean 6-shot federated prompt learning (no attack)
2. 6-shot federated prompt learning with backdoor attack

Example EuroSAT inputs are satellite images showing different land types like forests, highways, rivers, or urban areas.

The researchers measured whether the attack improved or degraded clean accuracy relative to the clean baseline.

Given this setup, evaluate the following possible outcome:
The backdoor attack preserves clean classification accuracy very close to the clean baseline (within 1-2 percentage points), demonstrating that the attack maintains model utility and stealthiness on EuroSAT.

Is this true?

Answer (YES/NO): YES